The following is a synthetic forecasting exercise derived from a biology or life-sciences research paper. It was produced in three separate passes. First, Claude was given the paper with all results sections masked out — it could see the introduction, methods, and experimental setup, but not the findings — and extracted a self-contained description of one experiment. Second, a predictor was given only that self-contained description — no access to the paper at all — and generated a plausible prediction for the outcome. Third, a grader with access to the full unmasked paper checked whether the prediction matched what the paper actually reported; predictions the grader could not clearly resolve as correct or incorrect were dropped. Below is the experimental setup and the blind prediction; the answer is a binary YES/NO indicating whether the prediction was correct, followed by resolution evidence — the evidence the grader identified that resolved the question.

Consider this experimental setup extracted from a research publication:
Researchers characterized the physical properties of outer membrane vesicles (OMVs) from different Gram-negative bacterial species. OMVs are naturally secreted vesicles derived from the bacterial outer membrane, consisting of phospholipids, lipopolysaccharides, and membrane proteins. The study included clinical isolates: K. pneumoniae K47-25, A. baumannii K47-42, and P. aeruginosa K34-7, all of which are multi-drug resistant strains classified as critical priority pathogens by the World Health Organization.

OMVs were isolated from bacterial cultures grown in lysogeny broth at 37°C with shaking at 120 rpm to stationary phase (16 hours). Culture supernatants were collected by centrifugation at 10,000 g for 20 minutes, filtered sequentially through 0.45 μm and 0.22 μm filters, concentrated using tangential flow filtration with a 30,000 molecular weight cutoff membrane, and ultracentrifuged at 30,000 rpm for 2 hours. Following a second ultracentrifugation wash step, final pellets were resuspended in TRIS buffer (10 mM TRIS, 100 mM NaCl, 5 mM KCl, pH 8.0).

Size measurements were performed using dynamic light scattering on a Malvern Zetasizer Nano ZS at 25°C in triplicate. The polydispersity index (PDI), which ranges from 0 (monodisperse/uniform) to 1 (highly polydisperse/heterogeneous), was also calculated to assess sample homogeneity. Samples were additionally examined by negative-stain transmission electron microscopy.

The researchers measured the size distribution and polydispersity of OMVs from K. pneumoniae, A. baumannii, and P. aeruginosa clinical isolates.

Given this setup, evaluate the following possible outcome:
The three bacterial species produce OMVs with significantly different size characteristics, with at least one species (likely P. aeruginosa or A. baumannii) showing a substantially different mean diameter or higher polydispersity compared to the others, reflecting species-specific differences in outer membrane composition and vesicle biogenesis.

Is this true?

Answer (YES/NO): YES